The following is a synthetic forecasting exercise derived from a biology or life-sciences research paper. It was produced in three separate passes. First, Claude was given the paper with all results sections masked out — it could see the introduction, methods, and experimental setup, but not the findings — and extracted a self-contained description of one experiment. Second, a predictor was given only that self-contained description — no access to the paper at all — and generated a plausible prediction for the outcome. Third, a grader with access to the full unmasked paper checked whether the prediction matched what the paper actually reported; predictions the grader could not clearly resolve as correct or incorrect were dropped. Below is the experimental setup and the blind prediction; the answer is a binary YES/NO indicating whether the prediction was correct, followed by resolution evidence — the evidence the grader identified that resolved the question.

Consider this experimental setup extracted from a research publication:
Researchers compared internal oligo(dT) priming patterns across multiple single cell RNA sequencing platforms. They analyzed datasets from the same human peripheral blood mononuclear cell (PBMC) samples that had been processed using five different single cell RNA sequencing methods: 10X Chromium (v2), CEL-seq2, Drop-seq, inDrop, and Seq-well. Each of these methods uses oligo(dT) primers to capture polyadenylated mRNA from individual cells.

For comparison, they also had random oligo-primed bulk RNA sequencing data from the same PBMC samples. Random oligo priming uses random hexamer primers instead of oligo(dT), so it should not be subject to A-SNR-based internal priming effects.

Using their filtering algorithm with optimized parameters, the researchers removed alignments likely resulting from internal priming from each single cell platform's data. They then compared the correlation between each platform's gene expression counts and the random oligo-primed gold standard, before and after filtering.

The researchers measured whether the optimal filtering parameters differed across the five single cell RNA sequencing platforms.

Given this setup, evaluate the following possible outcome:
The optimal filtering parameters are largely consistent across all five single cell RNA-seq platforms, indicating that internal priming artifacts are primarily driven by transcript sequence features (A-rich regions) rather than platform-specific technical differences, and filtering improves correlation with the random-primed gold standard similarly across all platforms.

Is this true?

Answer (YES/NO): NO